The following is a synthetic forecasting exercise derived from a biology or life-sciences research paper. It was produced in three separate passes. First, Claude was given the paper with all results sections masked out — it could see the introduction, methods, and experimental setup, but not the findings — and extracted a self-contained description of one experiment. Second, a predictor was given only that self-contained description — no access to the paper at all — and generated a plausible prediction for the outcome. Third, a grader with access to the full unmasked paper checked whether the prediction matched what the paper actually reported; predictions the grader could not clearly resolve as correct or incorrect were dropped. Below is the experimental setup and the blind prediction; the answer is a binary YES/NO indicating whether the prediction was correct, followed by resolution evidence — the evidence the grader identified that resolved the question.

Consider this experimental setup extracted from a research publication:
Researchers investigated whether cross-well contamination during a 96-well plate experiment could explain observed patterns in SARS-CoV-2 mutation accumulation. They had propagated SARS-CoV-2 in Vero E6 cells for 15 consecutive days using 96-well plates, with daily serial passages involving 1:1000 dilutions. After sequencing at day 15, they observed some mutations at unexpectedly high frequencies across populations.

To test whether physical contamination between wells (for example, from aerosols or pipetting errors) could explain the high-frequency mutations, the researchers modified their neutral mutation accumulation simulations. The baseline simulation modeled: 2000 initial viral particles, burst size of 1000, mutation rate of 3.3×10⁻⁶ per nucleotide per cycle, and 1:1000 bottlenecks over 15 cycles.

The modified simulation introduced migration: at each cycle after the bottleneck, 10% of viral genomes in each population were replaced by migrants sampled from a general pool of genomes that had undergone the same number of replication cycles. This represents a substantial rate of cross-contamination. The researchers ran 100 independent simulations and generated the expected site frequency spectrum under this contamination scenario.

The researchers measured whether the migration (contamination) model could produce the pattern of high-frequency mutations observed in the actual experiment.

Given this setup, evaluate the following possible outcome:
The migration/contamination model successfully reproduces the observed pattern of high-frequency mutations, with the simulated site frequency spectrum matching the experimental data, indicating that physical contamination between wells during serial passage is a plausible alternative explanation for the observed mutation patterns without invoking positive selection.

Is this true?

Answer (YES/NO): NO